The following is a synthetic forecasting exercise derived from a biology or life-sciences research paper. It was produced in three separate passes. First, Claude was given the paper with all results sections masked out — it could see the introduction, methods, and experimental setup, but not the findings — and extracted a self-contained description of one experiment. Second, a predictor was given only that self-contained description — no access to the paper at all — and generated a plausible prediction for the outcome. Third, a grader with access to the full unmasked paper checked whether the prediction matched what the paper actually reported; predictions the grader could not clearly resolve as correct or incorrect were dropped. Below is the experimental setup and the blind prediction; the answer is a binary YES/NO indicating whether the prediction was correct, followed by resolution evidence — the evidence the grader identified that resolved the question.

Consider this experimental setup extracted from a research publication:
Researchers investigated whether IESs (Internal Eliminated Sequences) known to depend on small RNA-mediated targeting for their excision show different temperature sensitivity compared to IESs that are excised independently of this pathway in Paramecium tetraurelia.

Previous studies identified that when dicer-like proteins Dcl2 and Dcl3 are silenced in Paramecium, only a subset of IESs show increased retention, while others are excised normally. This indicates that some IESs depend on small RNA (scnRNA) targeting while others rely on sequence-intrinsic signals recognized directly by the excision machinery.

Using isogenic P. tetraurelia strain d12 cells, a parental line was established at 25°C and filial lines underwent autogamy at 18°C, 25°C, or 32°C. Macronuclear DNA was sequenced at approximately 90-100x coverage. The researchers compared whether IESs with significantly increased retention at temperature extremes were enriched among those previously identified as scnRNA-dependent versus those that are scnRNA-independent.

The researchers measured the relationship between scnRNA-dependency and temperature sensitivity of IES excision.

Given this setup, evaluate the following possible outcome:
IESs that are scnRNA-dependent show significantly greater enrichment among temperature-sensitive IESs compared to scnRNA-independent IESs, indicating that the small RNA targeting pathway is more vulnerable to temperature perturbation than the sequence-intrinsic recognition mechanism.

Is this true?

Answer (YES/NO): YES